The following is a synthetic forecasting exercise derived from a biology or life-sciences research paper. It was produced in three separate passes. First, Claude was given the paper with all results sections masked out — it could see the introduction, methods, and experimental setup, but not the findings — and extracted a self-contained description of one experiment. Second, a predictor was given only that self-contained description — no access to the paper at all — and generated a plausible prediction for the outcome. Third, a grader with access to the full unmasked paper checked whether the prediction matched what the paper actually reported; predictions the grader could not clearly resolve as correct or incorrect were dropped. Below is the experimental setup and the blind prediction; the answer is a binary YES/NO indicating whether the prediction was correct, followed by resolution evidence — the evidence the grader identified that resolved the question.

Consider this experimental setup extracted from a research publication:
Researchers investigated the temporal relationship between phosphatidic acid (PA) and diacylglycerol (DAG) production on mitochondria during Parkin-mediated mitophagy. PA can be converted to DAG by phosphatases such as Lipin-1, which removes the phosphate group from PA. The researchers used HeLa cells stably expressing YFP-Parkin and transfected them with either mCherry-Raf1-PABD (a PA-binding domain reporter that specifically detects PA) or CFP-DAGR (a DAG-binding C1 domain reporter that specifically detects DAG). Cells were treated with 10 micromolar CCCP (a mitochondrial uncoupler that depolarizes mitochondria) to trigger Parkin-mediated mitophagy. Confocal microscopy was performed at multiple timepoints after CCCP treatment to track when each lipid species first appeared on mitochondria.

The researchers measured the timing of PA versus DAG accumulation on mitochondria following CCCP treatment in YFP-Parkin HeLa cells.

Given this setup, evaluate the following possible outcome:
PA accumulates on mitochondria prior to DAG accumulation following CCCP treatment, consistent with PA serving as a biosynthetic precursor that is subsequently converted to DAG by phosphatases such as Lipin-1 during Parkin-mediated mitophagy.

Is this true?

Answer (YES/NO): YES